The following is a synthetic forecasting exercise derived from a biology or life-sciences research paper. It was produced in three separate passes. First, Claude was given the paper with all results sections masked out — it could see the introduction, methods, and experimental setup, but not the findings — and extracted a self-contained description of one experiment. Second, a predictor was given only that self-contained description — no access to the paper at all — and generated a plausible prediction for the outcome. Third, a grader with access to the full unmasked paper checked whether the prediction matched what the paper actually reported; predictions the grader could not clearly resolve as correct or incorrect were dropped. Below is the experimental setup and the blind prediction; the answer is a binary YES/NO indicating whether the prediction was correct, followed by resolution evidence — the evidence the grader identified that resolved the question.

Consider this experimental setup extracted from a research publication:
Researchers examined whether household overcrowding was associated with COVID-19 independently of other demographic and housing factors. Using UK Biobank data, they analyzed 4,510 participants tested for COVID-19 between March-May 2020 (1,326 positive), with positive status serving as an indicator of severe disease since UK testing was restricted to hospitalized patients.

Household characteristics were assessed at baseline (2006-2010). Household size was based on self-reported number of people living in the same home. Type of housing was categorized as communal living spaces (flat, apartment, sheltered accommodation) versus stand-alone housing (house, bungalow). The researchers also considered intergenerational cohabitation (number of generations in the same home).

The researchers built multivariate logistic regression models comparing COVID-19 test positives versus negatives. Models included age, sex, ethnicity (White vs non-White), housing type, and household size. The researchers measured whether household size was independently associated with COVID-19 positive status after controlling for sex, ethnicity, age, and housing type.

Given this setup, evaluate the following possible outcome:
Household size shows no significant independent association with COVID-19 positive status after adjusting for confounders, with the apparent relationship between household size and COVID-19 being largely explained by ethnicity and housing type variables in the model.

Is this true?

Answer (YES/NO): NO